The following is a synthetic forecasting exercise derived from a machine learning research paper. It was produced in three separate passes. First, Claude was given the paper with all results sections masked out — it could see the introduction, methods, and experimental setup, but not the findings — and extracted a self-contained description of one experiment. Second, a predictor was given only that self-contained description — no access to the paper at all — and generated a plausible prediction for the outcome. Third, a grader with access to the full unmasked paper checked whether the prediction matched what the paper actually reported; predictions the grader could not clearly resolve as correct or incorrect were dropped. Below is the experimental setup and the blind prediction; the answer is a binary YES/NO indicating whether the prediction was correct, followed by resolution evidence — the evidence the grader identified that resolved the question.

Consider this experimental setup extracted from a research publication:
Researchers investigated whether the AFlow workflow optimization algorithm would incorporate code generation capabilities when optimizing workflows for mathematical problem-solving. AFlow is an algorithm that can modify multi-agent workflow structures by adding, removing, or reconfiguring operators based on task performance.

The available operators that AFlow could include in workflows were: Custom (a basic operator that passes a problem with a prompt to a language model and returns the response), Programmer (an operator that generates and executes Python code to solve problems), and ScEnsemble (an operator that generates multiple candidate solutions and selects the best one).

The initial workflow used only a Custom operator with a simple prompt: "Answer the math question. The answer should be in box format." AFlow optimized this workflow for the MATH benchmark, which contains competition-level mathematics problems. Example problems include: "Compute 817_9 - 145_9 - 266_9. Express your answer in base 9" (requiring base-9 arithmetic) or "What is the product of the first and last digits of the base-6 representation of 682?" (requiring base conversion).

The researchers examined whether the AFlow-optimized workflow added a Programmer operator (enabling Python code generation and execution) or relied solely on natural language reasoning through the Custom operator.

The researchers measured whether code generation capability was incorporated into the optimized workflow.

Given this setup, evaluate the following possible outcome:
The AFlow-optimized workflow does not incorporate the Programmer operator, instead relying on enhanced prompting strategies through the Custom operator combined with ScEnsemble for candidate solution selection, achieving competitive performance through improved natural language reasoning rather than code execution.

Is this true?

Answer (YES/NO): NO